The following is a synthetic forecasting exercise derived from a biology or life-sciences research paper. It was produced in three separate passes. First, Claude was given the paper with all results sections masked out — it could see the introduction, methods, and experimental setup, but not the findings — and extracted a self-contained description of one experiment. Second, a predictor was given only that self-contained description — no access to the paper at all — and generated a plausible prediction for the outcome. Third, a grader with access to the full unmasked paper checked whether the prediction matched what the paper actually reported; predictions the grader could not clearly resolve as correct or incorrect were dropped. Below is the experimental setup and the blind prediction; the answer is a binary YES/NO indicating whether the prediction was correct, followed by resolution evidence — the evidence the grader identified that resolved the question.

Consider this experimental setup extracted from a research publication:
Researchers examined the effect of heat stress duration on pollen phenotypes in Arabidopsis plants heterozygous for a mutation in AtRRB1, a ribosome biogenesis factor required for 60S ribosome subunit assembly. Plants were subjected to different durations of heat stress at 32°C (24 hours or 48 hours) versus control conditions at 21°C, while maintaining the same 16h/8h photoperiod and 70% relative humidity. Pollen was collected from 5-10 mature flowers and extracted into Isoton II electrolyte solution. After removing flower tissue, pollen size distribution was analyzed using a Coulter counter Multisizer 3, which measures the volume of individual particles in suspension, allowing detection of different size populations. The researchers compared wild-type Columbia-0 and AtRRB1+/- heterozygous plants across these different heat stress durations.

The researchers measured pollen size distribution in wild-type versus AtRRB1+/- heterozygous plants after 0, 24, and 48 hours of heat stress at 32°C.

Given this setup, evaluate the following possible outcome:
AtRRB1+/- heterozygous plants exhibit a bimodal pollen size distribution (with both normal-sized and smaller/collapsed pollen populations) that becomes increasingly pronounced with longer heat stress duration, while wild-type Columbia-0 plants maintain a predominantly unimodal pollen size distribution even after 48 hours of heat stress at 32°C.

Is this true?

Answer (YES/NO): NO